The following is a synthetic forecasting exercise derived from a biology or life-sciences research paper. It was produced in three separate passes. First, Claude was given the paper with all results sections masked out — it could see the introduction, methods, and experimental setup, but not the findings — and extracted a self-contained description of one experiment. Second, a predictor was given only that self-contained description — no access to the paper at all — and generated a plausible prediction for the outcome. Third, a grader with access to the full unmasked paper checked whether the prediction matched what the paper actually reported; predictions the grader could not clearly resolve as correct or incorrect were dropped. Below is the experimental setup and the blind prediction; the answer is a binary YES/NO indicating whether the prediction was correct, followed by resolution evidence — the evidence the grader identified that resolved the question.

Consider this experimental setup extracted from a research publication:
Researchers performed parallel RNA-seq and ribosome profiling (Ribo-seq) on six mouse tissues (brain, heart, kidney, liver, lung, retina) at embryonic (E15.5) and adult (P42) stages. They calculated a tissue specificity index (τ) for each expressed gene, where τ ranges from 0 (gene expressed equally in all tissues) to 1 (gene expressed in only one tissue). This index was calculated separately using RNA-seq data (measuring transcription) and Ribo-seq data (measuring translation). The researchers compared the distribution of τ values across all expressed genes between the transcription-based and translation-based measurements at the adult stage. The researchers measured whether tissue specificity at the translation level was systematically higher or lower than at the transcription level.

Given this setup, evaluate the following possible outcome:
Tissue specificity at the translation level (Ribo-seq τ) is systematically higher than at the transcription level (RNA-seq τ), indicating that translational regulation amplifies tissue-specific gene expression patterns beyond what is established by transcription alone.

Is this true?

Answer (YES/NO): NO